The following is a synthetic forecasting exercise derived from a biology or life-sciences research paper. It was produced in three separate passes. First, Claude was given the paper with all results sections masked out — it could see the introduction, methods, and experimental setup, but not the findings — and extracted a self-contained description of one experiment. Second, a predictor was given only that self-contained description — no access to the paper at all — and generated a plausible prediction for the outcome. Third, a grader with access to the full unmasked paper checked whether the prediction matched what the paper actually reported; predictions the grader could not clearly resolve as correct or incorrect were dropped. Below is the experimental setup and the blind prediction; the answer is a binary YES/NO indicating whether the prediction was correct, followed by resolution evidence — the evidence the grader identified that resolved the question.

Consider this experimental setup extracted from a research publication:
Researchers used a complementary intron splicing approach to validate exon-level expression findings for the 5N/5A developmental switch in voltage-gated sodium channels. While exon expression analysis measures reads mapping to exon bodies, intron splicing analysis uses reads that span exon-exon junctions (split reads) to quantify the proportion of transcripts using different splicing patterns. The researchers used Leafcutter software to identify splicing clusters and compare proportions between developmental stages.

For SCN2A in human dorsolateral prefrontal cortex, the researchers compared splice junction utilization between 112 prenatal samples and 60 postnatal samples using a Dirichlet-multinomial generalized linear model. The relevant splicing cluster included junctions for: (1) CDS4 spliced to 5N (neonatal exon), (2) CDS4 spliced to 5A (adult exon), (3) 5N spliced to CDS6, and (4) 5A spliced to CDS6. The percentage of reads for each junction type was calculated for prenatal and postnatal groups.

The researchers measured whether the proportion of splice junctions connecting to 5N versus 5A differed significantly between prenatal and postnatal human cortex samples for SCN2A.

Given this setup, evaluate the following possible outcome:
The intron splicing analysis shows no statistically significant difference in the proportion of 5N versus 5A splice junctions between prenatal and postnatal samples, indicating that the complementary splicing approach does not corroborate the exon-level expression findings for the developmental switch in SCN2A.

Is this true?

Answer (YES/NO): NO